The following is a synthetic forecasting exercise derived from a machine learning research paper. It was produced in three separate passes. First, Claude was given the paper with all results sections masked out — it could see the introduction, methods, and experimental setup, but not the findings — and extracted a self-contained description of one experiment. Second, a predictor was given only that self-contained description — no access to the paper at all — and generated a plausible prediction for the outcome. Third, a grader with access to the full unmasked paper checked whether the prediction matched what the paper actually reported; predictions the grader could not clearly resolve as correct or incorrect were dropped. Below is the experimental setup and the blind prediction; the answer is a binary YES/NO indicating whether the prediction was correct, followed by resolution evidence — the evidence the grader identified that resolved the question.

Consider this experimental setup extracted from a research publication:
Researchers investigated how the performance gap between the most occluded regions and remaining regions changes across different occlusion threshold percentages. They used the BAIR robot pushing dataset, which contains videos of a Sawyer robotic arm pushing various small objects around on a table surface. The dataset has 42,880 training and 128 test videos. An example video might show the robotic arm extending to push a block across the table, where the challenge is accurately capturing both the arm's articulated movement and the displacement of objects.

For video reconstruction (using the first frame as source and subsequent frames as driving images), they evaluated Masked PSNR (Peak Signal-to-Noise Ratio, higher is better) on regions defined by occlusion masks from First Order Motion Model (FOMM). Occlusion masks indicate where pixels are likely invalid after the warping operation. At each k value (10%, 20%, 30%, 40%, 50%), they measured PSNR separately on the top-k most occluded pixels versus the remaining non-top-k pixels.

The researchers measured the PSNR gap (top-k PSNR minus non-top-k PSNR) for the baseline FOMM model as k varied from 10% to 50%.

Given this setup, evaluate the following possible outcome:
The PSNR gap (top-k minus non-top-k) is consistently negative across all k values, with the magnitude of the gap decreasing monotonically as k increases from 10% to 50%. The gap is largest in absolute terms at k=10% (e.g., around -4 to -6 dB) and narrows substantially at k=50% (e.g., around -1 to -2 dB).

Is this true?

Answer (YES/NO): NO